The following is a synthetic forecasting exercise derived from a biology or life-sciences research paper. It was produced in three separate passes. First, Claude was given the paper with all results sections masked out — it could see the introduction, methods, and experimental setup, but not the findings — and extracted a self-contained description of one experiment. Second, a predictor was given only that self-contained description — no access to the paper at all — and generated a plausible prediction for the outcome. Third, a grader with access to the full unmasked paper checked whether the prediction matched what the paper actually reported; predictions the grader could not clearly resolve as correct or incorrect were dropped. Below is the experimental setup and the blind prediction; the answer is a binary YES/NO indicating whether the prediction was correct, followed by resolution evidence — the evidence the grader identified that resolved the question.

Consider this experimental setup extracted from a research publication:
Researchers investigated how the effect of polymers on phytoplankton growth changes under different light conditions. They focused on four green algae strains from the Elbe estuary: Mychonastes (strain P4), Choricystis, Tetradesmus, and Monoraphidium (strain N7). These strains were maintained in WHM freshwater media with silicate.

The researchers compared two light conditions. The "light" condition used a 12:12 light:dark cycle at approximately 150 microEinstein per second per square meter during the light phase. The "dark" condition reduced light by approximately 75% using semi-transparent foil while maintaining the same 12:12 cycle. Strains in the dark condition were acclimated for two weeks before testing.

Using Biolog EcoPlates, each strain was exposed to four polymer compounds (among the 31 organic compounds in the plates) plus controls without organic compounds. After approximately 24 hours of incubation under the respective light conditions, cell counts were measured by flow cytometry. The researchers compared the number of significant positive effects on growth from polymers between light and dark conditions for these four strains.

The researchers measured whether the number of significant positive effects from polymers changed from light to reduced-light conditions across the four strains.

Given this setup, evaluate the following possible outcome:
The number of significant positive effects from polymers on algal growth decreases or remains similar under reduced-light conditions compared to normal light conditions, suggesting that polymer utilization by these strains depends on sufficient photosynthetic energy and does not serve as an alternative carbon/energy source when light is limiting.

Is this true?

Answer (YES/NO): YES